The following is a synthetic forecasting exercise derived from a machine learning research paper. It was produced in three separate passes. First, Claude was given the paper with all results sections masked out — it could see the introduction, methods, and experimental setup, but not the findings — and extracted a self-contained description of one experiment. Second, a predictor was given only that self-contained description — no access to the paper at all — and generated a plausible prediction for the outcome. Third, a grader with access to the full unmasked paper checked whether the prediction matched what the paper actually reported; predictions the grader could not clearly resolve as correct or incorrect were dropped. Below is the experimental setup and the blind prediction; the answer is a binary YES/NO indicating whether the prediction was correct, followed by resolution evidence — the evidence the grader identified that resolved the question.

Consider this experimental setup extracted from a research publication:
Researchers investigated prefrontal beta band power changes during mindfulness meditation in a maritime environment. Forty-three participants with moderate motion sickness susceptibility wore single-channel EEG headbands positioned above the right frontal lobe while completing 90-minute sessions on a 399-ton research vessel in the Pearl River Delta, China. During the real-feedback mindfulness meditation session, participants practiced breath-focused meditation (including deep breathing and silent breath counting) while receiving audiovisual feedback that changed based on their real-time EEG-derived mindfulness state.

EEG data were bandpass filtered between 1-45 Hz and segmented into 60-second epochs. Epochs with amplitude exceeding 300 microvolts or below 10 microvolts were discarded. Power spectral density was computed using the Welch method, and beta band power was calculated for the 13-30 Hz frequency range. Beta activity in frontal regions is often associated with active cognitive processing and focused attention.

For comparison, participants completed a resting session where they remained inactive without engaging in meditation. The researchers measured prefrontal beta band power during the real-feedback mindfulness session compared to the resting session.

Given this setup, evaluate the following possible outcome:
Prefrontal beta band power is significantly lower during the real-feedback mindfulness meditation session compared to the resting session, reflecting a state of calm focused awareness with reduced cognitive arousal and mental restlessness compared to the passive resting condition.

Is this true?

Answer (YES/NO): NO